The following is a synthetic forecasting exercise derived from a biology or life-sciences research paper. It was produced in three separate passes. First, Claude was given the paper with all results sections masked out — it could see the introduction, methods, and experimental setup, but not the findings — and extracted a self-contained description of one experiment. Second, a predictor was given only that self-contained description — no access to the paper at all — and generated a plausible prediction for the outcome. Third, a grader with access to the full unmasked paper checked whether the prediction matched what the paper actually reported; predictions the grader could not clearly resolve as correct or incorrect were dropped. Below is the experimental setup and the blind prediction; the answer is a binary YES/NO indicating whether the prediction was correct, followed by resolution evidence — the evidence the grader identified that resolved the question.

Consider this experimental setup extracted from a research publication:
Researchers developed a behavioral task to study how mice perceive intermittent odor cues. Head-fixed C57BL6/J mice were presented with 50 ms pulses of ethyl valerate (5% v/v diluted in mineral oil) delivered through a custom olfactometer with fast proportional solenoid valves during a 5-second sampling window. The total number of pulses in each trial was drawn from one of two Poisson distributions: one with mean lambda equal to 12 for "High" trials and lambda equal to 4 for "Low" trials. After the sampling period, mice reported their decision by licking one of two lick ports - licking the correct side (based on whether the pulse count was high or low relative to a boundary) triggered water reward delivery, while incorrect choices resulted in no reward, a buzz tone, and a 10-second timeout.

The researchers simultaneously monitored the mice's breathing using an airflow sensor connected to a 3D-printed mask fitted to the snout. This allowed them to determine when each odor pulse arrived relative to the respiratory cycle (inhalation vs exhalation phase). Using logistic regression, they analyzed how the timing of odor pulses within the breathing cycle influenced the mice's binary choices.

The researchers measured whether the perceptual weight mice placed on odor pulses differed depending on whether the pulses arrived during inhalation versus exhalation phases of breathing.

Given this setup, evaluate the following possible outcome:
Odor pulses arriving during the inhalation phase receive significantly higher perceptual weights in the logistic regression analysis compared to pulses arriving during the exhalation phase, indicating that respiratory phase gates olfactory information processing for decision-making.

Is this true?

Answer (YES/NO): YES